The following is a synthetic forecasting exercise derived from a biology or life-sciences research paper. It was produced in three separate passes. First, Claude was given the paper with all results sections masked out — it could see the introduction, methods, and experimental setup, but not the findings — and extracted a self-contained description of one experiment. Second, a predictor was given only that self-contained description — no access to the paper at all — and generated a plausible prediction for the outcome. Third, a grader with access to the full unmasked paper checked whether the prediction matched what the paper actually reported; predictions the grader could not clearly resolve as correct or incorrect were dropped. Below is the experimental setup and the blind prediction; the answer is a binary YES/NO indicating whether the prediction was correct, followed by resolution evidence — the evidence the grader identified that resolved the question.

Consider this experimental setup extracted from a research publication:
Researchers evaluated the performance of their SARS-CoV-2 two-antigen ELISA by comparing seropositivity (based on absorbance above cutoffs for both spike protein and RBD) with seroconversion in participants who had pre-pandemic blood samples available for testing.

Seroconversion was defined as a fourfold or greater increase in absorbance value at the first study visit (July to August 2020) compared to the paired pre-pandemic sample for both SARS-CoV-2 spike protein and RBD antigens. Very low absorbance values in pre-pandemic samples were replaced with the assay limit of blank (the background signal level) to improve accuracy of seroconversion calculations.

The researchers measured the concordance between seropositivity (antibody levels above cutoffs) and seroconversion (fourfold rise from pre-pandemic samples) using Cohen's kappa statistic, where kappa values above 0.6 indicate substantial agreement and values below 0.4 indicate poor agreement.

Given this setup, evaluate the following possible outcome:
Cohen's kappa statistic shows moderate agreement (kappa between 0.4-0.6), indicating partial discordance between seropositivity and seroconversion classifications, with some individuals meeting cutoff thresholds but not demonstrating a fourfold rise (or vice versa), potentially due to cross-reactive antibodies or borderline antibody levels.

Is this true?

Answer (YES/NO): NO